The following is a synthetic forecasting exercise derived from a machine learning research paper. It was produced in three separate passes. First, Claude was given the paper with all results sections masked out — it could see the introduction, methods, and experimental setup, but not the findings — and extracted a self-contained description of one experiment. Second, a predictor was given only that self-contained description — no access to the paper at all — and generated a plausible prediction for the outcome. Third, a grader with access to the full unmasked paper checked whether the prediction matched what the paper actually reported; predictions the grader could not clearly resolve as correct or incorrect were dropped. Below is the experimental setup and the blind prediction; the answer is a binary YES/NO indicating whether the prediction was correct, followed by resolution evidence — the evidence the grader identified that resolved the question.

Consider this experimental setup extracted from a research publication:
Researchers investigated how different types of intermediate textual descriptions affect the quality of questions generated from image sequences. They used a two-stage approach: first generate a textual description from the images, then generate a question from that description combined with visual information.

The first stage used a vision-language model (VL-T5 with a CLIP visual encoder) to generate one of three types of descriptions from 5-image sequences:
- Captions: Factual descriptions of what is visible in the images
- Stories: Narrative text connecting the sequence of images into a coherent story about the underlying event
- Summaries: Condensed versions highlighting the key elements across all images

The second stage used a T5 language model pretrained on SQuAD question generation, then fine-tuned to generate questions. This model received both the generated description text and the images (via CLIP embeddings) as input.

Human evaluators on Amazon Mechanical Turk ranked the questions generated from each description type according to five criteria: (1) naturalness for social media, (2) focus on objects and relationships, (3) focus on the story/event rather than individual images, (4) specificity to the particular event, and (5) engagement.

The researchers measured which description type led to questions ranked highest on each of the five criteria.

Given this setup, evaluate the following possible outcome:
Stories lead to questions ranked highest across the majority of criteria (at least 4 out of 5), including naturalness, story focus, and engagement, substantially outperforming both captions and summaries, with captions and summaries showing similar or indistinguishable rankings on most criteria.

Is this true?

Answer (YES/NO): NO